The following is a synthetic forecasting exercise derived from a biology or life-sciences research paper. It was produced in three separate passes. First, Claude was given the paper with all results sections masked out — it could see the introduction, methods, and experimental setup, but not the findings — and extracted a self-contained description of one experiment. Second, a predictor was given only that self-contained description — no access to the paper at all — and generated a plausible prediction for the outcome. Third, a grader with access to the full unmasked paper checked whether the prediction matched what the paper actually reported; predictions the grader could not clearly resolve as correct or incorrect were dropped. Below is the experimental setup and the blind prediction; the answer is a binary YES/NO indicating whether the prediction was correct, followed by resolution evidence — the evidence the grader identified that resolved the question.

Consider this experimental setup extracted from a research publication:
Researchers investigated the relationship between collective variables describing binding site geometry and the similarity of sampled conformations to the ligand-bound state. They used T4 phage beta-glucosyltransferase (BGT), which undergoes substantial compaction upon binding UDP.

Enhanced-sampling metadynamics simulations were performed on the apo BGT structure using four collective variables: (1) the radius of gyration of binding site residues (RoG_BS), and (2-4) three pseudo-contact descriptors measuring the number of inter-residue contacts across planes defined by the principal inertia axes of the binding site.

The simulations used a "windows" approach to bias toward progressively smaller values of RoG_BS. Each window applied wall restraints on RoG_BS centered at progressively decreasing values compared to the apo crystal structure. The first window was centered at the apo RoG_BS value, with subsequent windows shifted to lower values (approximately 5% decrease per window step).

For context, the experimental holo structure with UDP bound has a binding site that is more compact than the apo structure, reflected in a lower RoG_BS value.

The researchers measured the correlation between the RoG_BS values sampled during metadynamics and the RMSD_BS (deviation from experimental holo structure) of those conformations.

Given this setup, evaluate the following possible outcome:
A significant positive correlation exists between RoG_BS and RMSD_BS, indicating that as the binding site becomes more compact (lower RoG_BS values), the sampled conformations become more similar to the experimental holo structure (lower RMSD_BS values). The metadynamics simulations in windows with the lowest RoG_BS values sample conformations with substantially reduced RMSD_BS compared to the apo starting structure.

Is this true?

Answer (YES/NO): NO